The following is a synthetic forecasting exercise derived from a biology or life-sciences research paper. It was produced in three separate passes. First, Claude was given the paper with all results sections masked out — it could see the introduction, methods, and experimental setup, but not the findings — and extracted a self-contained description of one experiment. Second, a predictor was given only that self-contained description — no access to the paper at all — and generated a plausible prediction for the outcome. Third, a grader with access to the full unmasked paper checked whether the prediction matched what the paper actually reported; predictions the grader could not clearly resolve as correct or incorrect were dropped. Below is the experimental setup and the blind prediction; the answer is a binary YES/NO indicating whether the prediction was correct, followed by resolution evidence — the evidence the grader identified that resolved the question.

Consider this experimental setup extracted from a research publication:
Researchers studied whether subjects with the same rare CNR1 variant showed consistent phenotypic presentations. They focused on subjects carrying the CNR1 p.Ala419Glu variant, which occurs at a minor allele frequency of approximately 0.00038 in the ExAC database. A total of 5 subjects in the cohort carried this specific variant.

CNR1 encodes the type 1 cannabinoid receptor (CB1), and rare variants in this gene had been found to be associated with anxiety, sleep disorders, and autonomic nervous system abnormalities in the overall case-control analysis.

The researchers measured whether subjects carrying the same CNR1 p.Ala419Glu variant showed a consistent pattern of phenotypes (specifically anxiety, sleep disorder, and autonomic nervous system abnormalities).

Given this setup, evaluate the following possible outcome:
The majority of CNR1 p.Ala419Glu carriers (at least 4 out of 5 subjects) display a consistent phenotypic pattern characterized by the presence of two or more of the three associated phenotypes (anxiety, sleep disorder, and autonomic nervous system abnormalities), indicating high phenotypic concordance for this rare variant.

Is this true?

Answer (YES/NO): NO